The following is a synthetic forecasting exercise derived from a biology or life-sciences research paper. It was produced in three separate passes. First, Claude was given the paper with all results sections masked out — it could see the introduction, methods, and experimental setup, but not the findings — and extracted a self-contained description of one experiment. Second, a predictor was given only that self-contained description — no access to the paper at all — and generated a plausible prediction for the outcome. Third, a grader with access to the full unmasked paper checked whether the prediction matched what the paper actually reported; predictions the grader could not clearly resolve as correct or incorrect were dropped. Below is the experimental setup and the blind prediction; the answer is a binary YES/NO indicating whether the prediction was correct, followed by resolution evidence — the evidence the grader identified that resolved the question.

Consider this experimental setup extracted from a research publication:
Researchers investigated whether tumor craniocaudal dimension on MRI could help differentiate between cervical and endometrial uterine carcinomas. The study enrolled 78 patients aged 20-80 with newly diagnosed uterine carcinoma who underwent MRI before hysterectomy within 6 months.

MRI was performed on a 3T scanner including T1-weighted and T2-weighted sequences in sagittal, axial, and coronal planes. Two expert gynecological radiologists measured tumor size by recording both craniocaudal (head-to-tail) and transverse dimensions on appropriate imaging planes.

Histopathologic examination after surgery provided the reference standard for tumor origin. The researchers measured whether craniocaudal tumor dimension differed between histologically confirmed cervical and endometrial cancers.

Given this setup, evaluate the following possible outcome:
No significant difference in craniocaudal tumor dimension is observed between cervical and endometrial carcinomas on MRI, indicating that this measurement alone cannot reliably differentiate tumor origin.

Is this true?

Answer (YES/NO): NO